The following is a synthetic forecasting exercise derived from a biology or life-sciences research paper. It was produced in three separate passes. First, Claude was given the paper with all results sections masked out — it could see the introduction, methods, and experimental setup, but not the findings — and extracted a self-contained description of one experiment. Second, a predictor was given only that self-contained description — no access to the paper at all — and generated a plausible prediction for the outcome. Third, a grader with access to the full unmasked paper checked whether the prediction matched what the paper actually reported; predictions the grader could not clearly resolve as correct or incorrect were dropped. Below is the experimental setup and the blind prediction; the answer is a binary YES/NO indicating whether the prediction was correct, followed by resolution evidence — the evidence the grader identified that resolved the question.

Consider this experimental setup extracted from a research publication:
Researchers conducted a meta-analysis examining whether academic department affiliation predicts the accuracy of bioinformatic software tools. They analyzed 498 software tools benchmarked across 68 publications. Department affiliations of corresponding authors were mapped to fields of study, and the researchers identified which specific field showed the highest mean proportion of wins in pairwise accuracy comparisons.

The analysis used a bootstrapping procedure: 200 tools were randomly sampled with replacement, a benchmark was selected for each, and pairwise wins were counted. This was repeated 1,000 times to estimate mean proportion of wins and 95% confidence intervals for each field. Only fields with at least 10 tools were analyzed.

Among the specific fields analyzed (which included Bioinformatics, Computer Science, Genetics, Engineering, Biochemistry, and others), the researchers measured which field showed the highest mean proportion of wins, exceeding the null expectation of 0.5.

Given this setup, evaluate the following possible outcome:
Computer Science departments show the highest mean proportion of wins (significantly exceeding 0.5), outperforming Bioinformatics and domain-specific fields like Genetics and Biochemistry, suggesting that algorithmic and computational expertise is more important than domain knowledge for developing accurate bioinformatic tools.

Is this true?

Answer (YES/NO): NO